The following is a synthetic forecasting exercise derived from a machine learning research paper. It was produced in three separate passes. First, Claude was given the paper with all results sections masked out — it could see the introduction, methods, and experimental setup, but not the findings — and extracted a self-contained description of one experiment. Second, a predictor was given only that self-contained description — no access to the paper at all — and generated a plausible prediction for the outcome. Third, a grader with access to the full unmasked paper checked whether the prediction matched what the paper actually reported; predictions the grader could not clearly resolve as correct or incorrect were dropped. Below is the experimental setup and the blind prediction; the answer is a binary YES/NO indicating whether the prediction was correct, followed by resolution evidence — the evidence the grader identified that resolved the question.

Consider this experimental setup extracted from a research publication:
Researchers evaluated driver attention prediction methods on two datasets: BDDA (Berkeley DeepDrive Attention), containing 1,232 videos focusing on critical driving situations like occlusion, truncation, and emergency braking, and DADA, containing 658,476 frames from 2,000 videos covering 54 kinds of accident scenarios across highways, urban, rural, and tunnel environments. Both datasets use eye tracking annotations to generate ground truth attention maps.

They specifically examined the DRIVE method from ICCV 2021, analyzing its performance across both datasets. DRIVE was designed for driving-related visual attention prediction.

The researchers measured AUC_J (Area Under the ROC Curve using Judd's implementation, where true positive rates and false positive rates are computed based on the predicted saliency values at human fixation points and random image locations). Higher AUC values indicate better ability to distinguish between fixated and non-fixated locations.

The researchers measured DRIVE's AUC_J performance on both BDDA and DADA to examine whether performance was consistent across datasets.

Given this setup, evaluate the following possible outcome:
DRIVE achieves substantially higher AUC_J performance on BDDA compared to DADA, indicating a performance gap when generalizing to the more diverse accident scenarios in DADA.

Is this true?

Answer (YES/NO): NO